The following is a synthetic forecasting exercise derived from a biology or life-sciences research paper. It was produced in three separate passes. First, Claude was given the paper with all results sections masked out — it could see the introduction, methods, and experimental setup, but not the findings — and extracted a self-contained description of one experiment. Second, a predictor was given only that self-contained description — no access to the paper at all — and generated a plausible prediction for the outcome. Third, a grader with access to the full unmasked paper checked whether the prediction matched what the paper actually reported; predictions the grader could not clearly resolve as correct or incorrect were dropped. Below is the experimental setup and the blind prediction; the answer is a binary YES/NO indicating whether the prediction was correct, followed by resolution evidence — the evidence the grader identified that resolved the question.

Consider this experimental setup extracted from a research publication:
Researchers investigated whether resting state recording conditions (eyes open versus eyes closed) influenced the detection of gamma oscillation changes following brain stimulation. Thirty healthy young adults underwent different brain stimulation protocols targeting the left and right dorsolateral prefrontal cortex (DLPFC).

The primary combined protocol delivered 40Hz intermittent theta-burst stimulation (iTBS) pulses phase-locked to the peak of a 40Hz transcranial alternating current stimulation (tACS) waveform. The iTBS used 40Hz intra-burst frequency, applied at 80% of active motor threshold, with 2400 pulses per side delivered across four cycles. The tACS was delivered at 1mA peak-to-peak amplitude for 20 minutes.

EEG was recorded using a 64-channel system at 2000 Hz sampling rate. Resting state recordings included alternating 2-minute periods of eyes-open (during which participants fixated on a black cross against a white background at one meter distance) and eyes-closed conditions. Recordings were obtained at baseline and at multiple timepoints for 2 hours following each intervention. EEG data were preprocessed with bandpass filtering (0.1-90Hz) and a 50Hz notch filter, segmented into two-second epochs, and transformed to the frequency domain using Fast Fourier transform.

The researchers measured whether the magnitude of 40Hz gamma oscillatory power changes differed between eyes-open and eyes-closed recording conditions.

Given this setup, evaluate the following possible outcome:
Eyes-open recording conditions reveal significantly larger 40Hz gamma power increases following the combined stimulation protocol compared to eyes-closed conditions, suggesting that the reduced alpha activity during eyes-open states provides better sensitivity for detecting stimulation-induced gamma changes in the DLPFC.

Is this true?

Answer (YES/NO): YES